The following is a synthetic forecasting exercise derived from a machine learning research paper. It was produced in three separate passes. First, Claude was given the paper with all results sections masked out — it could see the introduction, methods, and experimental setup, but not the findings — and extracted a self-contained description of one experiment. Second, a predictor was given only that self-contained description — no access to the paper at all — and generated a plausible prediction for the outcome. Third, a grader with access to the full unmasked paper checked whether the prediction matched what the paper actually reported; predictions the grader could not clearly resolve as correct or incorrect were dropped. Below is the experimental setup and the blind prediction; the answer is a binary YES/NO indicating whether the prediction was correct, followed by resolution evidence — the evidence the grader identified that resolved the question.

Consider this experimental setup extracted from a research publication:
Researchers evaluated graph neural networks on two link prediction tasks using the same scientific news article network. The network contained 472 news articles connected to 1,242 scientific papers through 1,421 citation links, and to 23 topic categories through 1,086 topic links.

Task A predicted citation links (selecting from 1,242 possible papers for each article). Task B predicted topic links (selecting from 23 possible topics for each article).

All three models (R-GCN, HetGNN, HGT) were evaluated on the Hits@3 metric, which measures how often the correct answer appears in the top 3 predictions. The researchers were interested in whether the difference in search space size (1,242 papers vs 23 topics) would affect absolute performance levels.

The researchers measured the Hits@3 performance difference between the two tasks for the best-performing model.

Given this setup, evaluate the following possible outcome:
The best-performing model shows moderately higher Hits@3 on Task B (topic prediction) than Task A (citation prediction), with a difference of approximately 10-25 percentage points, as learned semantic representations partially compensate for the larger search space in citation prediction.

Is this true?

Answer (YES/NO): NO